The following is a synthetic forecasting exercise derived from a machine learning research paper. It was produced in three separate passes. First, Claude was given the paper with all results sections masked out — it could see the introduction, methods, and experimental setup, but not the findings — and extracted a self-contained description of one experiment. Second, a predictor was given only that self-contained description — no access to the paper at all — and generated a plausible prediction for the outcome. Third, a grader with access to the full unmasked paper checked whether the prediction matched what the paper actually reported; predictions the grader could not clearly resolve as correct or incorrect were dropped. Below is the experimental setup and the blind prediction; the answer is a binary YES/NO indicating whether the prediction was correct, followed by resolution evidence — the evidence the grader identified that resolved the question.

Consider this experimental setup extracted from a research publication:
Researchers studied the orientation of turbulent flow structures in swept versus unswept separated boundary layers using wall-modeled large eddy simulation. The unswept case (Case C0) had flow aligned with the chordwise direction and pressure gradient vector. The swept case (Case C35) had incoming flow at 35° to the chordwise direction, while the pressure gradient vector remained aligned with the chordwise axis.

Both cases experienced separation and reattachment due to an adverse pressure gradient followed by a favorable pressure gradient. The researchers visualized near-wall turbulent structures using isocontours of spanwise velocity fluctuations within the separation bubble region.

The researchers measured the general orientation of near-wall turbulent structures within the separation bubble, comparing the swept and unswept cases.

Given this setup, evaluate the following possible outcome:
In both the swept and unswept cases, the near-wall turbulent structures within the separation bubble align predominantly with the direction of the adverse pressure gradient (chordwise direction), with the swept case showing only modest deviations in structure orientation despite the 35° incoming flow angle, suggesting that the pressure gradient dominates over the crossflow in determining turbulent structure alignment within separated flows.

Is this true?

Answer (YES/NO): NO